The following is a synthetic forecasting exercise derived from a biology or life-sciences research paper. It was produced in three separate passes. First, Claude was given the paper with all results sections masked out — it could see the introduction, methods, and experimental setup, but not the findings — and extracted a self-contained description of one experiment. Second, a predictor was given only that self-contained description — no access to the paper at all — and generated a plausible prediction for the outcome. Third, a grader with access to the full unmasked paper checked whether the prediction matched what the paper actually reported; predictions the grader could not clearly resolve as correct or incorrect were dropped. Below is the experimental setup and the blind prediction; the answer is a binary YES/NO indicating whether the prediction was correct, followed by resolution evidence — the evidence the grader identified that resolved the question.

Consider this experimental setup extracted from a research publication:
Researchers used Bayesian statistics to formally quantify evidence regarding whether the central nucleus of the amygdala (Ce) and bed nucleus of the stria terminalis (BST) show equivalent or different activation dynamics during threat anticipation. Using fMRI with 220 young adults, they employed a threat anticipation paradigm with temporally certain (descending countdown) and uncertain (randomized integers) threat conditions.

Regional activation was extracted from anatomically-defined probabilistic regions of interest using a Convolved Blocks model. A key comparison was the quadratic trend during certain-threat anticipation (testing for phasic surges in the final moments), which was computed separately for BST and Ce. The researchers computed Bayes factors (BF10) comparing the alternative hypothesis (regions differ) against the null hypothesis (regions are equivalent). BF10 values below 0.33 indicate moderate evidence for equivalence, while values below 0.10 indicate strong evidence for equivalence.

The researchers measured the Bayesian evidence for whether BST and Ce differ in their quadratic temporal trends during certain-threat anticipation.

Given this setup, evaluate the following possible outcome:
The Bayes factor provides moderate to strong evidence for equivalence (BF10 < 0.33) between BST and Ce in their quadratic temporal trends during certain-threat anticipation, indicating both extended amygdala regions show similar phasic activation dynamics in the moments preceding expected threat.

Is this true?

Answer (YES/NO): YES